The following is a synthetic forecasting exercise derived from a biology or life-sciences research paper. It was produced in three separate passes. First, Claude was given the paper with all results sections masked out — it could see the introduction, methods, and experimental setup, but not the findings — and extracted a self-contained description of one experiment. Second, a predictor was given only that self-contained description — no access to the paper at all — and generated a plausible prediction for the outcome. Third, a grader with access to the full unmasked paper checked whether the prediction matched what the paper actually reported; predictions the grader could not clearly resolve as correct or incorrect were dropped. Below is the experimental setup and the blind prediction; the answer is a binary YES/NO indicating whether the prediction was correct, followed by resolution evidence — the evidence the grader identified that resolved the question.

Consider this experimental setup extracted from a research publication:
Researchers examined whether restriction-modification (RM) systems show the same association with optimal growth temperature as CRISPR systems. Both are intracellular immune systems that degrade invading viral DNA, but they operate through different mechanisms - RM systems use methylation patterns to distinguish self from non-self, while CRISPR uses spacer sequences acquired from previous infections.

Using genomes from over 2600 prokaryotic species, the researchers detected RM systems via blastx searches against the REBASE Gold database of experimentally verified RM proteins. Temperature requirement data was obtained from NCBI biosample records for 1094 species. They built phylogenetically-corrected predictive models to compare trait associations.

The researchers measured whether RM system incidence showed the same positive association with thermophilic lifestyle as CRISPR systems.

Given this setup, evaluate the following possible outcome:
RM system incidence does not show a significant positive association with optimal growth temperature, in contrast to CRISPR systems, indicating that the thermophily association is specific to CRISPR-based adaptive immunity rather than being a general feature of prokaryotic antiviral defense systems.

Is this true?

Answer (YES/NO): YES